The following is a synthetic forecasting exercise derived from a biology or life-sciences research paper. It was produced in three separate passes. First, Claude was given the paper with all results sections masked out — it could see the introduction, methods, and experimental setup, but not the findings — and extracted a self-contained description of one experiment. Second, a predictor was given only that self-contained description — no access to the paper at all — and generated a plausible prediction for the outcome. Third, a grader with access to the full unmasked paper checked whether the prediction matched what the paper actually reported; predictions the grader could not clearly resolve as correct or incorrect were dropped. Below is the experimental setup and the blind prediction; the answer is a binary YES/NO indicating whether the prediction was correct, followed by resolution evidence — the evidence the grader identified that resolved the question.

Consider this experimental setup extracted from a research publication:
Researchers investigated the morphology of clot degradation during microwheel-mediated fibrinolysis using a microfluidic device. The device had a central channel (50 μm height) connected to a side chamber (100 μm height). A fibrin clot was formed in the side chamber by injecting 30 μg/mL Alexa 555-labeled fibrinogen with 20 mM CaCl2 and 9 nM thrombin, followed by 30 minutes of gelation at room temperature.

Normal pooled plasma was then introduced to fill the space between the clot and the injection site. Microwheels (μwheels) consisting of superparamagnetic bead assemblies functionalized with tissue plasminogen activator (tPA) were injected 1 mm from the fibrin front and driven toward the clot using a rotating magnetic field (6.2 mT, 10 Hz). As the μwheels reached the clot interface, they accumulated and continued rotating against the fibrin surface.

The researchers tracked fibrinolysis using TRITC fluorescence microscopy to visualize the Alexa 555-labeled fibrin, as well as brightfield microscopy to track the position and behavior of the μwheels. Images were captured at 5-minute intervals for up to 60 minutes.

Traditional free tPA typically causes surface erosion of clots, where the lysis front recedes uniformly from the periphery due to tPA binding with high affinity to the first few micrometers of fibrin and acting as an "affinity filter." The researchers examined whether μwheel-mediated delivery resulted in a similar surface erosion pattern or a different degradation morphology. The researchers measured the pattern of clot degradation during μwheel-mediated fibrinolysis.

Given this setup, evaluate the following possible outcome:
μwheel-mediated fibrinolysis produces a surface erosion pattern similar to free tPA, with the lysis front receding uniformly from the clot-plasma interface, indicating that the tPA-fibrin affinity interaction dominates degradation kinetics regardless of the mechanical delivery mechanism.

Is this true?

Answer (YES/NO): NO